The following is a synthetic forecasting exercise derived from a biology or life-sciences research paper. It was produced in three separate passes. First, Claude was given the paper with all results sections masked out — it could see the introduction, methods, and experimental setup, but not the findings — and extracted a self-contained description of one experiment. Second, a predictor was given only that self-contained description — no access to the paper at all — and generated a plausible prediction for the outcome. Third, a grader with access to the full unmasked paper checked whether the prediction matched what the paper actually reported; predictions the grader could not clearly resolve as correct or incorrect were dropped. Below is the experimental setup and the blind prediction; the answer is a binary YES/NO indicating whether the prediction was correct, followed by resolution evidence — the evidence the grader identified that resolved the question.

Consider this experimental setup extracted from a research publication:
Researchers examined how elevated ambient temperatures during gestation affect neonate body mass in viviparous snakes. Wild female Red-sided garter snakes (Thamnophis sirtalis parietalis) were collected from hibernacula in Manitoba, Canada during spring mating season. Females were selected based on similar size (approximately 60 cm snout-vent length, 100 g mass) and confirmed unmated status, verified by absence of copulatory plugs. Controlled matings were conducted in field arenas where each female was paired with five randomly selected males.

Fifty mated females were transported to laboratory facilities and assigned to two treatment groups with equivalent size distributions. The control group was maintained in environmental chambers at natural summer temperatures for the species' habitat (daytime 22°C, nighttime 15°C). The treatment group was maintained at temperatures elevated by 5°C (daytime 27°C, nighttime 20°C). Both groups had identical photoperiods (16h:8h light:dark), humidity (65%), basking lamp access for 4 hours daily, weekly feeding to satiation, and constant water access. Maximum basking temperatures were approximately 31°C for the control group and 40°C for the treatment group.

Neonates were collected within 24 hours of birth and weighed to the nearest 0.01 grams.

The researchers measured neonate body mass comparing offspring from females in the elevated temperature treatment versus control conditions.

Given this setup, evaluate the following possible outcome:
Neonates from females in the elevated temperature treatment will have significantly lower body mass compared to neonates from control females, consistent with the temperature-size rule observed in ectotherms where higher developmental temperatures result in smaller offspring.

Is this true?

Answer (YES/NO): NO